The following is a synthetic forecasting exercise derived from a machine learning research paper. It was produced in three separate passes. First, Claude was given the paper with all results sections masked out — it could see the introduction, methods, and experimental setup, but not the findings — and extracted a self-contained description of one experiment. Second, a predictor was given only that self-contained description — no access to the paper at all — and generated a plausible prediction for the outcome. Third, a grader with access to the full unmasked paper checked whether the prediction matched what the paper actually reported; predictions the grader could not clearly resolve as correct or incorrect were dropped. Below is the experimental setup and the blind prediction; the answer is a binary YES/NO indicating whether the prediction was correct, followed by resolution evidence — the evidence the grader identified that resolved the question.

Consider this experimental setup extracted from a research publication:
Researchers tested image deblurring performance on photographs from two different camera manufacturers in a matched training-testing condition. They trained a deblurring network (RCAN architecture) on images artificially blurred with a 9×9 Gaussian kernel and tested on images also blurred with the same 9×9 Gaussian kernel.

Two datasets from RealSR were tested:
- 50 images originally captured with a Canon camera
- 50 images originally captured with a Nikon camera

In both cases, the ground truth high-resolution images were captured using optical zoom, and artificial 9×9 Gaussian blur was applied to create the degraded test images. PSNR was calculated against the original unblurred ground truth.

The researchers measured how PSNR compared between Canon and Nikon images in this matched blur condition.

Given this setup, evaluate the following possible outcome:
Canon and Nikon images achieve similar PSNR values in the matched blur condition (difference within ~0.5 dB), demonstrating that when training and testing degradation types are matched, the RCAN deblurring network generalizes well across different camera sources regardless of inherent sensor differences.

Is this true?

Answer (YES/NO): NO